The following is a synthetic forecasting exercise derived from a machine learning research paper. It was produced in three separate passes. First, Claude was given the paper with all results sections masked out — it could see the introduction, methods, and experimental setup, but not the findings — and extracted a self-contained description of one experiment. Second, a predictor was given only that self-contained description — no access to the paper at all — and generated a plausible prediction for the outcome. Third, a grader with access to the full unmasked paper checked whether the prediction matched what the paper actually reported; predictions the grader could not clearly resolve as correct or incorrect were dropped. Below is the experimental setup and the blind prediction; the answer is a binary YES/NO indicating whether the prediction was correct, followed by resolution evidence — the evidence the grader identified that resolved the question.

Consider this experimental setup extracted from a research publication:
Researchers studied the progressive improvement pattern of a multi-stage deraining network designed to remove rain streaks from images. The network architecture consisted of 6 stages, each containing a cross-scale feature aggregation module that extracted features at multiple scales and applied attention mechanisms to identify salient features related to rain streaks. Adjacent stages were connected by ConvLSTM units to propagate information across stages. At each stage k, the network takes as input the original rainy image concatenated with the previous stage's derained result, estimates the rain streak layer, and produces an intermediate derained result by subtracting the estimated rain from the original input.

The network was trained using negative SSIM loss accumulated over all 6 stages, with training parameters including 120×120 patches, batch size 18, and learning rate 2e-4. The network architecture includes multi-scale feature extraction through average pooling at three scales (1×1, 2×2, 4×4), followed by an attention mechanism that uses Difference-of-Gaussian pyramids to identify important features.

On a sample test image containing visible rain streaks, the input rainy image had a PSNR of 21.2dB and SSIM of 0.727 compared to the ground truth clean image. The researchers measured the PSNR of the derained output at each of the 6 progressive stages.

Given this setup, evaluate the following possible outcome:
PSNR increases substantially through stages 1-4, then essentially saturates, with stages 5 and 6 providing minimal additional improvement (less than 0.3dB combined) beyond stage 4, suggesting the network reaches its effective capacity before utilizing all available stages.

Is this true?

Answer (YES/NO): NO